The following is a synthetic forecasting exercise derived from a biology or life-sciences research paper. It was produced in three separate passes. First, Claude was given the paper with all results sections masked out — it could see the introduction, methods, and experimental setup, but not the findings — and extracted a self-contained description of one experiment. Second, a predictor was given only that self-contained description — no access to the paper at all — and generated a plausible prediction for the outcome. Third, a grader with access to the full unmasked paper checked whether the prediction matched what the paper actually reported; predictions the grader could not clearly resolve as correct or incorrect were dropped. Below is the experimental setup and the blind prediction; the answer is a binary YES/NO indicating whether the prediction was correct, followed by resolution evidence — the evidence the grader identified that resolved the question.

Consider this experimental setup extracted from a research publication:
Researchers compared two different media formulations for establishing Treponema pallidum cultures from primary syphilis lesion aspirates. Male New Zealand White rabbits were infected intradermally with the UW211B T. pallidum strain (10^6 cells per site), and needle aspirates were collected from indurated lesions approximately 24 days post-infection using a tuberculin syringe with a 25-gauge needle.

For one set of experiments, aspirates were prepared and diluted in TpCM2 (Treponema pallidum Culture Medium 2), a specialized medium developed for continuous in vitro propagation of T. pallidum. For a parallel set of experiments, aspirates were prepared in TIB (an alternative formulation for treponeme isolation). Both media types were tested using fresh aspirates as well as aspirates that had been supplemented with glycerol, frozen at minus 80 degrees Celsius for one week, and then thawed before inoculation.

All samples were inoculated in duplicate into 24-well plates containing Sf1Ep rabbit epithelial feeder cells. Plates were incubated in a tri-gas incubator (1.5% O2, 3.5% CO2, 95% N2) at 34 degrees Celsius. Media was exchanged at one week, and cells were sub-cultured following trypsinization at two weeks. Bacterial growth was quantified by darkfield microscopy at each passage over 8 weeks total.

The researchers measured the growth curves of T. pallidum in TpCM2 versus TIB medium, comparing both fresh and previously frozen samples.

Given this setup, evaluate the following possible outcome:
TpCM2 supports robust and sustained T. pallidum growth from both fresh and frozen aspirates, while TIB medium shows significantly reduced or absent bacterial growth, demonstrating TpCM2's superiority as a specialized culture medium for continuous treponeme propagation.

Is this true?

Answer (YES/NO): NO